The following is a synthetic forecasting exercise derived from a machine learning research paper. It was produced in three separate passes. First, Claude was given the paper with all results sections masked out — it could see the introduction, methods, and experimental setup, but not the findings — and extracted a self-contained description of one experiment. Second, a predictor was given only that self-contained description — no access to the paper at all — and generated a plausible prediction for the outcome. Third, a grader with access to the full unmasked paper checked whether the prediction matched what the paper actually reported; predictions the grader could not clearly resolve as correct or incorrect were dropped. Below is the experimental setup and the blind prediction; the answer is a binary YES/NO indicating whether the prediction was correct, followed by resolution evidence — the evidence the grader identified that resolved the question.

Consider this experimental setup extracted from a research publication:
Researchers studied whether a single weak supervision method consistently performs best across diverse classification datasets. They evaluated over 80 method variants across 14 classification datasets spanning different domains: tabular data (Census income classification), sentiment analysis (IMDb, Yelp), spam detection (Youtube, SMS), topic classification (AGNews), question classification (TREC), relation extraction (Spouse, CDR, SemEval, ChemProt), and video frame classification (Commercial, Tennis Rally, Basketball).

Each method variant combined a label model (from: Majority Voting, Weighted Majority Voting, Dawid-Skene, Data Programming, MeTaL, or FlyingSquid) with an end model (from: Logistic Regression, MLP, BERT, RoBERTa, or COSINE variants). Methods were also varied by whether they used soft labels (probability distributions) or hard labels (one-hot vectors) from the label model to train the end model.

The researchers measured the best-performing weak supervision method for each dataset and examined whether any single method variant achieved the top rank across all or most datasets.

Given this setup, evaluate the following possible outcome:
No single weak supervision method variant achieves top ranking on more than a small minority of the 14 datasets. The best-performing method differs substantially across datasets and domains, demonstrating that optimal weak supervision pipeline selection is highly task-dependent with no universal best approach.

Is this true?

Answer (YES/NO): YES